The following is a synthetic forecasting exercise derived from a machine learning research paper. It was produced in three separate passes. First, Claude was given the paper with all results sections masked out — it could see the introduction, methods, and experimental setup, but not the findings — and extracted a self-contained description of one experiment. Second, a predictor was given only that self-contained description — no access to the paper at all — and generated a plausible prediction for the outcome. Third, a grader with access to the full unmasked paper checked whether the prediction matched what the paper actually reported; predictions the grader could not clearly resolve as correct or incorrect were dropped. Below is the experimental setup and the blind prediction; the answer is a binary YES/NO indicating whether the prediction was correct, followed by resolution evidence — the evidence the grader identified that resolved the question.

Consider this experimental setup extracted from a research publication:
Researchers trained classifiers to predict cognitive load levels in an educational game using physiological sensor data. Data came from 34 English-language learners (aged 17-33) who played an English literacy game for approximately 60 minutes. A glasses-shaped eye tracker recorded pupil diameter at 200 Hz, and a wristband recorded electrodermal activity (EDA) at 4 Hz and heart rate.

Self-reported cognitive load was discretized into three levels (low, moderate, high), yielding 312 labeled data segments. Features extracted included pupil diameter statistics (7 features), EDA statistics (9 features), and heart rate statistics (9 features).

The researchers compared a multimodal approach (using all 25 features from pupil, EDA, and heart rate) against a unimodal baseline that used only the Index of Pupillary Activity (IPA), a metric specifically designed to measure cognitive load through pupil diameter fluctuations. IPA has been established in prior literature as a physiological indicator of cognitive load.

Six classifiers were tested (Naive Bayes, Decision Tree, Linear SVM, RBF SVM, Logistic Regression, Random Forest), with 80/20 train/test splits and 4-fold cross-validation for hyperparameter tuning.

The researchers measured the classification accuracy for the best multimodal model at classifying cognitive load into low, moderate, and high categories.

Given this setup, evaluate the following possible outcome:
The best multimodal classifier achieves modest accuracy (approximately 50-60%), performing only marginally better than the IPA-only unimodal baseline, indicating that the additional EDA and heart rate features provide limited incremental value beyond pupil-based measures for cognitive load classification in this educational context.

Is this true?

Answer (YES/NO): NO